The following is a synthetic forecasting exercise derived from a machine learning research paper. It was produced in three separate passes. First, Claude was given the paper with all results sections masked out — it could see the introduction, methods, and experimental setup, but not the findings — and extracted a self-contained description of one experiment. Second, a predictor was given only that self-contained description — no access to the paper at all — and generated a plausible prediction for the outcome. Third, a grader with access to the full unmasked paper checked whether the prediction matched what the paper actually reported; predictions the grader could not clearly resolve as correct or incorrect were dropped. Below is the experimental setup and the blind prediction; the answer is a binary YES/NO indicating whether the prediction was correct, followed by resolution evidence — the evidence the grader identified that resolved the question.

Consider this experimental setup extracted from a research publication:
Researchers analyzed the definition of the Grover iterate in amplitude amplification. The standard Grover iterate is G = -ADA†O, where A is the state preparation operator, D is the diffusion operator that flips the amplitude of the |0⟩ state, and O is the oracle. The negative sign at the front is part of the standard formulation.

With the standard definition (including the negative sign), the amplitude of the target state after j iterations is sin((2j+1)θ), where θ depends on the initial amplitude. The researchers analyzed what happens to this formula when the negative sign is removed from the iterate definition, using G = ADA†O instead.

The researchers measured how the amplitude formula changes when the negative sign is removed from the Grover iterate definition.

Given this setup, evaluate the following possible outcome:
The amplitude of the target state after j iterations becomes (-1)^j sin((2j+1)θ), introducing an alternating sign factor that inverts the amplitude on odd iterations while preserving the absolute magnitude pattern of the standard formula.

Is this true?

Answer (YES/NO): NO